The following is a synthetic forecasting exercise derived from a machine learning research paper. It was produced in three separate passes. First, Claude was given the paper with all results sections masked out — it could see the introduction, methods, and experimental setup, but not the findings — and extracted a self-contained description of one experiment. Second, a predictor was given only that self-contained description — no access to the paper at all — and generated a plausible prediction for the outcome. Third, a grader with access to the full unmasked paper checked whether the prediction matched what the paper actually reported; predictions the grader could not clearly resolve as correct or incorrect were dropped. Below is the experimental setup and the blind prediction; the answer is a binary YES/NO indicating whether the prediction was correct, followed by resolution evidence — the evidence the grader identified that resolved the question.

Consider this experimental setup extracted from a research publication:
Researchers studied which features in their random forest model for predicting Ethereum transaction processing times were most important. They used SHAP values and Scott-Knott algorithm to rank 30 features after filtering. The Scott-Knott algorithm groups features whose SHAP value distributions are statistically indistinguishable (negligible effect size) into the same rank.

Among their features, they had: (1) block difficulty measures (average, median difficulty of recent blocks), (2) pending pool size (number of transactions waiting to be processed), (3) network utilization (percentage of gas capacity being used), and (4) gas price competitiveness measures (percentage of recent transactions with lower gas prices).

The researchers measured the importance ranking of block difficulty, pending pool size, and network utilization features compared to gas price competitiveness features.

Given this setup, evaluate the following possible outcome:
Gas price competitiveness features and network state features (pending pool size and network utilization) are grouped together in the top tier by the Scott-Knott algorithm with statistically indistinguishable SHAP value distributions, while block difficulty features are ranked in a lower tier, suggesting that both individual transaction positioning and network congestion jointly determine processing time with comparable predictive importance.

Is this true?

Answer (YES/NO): NO